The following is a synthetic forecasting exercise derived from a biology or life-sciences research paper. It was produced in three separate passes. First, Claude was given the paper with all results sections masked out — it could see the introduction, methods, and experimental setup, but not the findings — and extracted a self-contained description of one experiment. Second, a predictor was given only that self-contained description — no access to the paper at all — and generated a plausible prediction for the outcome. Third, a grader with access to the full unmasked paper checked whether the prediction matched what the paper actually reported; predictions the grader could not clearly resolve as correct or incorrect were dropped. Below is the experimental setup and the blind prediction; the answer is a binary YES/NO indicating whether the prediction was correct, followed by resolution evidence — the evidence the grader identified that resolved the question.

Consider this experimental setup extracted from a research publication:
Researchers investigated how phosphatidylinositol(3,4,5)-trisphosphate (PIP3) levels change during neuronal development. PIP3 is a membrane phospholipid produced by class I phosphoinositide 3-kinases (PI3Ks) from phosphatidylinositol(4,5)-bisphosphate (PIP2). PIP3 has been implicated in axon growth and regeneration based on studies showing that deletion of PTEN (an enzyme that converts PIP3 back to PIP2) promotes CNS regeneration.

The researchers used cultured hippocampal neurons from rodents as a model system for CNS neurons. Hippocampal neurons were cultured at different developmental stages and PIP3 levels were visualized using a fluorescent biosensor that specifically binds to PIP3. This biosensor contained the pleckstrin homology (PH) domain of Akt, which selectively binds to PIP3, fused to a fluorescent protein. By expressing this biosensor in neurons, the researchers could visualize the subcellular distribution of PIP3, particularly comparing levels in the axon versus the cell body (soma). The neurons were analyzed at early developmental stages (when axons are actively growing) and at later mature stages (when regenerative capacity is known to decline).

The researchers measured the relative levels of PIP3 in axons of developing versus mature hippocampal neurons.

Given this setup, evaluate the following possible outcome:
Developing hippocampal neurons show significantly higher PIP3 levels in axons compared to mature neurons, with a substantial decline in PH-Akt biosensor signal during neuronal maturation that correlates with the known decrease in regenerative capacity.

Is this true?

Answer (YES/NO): YES